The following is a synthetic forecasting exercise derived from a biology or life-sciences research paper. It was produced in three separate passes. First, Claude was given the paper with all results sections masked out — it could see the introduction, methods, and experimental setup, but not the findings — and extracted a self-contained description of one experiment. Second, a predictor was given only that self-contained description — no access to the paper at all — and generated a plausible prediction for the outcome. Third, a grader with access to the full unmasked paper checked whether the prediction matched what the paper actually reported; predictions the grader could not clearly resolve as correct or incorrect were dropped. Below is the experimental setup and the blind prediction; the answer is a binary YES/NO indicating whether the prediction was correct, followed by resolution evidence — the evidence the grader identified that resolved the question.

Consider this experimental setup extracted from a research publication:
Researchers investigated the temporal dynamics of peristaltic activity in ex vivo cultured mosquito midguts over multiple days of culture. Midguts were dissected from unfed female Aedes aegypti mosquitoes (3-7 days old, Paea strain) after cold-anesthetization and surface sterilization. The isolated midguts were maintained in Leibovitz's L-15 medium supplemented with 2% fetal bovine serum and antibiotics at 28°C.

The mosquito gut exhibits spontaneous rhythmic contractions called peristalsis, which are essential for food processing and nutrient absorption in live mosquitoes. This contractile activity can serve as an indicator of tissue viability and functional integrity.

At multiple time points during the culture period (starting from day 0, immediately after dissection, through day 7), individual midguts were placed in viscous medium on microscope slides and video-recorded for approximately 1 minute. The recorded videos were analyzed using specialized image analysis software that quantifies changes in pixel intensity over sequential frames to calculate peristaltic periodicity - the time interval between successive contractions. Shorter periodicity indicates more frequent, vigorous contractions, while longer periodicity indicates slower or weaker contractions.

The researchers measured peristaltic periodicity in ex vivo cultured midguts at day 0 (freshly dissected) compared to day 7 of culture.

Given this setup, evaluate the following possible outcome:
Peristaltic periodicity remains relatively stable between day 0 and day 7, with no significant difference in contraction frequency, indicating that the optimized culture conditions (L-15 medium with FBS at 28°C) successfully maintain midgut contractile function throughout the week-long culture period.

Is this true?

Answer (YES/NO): YES